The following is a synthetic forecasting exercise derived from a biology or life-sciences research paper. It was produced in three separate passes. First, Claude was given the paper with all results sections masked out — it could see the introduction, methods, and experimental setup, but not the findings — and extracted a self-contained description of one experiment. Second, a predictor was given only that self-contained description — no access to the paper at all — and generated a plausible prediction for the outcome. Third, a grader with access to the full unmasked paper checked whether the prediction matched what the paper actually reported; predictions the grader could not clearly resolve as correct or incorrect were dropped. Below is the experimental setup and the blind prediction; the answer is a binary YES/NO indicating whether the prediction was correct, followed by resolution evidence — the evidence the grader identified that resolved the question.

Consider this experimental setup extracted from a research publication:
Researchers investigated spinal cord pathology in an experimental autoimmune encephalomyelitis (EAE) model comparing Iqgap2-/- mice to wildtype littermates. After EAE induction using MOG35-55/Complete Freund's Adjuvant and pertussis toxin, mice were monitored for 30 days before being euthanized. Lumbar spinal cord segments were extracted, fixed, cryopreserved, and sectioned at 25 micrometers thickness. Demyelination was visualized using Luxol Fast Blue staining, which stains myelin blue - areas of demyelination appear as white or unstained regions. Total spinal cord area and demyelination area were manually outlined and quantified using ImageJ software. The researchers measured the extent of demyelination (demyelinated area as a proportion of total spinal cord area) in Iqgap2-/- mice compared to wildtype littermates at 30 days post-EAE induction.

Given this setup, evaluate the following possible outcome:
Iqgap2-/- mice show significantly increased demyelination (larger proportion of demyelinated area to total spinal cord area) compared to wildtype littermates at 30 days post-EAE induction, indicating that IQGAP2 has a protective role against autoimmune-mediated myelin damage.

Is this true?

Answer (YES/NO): NO